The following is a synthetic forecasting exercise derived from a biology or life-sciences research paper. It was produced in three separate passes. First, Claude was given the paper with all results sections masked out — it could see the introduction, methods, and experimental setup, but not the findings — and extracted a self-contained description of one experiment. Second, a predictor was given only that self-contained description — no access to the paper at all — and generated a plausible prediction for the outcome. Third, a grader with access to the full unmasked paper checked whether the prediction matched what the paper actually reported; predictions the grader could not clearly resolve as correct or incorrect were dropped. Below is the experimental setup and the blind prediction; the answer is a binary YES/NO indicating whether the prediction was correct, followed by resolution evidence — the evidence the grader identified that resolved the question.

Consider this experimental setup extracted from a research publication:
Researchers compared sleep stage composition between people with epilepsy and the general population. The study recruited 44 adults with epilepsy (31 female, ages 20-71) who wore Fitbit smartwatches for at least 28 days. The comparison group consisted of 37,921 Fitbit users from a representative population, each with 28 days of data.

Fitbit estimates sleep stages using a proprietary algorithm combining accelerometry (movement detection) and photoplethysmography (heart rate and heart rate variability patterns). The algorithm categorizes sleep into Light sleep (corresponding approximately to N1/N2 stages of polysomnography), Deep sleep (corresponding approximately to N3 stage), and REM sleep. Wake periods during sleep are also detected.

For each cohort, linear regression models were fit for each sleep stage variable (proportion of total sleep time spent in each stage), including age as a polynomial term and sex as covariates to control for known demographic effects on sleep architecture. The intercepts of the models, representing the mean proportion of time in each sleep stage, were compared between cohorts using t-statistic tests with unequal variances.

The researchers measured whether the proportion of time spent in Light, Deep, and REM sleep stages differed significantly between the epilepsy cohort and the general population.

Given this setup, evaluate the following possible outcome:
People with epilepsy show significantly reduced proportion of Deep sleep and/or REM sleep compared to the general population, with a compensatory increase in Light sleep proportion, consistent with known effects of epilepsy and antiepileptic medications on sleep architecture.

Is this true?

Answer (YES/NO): NO